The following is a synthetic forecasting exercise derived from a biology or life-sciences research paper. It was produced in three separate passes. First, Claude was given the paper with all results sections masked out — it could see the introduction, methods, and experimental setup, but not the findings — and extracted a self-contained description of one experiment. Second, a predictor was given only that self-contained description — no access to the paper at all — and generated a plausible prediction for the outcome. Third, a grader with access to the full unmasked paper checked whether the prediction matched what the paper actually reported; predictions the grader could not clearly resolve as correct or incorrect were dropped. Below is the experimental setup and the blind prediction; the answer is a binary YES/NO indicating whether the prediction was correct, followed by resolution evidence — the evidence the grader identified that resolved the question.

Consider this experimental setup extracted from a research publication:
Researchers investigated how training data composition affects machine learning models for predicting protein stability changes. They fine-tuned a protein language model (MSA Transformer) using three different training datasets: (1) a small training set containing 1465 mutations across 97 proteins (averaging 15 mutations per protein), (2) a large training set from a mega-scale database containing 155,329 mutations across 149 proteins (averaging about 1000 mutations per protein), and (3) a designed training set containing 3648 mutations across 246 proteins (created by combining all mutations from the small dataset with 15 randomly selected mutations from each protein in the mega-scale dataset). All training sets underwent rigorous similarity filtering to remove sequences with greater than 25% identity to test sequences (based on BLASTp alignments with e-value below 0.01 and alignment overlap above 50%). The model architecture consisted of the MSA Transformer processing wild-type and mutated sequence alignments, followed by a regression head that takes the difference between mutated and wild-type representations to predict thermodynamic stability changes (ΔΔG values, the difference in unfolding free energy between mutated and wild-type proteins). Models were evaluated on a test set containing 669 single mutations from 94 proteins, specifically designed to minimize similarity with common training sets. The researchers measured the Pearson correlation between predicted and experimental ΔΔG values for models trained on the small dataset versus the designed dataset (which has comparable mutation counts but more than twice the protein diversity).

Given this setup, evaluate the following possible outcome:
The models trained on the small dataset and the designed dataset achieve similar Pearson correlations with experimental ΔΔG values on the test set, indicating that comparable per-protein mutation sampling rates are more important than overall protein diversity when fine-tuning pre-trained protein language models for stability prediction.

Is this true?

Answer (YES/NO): NO